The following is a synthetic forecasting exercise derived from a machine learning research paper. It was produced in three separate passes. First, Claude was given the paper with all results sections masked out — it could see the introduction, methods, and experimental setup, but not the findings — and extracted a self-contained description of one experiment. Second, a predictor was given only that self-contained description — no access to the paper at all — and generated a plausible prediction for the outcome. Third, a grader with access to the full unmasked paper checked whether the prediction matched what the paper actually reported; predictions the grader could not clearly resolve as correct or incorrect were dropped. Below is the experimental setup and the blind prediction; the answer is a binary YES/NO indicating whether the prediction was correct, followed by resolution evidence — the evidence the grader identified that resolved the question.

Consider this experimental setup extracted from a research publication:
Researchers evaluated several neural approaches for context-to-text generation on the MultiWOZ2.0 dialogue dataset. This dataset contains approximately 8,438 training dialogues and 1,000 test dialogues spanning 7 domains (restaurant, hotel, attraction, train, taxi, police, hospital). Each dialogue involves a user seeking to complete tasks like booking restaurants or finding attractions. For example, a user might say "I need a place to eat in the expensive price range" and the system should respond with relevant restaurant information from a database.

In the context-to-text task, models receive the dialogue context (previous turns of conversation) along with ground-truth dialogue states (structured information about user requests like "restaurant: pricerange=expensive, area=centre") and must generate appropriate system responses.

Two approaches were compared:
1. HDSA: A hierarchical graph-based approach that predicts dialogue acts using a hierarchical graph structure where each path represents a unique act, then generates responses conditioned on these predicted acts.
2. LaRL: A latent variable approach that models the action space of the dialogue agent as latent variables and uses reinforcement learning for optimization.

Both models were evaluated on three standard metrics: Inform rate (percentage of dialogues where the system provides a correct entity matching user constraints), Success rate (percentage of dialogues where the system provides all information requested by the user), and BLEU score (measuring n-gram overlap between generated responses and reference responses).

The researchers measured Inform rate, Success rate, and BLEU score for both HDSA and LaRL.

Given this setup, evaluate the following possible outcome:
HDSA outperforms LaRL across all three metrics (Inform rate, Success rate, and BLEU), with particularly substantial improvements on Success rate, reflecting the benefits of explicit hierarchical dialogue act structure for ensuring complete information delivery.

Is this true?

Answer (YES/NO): NO